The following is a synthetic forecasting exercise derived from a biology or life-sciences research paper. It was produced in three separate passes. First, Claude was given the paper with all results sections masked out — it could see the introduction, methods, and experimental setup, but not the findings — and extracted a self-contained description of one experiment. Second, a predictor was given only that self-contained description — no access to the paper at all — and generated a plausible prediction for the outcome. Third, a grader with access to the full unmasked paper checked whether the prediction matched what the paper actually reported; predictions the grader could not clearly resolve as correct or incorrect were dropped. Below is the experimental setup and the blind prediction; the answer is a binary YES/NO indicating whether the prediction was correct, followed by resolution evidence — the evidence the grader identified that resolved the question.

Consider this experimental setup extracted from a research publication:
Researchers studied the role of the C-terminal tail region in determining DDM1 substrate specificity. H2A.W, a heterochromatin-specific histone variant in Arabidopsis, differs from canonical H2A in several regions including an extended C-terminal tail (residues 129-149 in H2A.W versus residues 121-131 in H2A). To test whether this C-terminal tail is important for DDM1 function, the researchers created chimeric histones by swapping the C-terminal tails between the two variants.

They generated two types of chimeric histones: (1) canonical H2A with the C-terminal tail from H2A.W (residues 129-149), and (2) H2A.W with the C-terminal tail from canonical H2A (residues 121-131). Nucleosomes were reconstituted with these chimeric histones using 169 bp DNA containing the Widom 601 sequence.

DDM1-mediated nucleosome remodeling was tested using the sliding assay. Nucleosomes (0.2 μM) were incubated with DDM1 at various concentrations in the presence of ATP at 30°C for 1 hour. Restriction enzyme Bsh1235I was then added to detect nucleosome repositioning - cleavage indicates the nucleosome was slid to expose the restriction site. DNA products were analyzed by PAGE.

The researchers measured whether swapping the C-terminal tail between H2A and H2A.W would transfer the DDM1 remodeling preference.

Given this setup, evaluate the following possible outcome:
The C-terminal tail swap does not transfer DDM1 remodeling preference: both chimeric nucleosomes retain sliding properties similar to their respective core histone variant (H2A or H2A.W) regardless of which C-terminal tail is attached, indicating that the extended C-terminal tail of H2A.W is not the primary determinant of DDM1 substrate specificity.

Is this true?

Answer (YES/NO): NO